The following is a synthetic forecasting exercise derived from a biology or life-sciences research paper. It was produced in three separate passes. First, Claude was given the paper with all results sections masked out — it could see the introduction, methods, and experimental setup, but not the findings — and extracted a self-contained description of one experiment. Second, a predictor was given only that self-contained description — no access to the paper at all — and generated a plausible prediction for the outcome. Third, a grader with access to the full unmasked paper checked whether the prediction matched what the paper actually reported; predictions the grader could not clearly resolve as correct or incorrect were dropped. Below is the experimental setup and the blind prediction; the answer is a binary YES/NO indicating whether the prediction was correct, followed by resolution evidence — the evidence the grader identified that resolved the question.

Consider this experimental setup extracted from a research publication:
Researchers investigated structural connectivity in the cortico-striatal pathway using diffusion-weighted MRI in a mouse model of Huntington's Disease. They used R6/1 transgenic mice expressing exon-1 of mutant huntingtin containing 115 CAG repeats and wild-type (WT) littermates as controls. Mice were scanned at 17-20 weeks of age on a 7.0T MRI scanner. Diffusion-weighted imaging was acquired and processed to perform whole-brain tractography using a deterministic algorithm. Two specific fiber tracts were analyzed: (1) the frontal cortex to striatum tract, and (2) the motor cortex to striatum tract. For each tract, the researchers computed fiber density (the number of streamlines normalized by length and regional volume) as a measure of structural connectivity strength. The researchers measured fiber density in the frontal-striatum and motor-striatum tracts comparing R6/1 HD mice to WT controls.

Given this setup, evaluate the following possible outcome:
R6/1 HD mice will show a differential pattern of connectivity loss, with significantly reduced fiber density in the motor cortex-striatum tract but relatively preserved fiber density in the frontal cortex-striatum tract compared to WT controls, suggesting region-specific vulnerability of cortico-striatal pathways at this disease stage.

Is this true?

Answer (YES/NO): NO